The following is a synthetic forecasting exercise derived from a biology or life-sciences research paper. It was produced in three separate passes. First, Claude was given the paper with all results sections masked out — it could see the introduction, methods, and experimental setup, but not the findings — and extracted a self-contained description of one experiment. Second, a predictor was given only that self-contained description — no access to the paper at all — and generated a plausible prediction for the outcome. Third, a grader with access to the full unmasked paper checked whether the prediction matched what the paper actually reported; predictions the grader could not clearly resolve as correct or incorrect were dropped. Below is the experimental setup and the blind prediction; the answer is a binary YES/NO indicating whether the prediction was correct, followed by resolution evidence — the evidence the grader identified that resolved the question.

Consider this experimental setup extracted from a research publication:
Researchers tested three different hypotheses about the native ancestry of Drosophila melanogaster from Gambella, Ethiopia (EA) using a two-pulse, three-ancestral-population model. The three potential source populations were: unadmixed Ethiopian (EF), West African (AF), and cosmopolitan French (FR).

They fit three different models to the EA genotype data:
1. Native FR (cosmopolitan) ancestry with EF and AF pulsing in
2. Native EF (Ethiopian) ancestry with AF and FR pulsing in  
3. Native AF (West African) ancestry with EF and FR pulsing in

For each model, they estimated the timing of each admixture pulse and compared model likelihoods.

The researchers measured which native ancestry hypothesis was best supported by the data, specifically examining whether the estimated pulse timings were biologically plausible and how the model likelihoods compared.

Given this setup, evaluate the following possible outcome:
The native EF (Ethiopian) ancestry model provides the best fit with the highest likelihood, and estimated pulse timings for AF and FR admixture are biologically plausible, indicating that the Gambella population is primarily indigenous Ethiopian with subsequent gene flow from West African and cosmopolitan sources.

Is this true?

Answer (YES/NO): NO